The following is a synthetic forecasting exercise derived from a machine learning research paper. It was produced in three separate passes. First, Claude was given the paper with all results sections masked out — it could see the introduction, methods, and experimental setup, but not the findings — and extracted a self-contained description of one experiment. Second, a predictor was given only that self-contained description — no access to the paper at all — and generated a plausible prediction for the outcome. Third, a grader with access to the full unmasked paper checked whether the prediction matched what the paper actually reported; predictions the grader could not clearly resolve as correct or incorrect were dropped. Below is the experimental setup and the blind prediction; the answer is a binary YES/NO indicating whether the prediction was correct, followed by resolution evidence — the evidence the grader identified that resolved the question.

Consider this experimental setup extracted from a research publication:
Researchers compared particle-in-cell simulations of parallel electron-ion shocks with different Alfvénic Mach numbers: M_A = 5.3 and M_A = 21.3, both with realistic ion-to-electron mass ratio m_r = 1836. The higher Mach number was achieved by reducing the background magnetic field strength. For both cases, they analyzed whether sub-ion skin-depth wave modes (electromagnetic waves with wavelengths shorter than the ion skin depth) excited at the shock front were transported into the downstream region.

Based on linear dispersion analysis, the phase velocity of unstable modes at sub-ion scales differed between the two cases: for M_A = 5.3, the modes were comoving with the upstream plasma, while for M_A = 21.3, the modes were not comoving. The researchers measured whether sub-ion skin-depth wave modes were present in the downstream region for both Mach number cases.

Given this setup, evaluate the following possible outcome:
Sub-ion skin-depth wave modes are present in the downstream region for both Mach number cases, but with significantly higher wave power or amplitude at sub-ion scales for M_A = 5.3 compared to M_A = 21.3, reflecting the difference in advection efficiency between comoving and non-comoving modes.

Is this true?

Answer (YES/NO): YES